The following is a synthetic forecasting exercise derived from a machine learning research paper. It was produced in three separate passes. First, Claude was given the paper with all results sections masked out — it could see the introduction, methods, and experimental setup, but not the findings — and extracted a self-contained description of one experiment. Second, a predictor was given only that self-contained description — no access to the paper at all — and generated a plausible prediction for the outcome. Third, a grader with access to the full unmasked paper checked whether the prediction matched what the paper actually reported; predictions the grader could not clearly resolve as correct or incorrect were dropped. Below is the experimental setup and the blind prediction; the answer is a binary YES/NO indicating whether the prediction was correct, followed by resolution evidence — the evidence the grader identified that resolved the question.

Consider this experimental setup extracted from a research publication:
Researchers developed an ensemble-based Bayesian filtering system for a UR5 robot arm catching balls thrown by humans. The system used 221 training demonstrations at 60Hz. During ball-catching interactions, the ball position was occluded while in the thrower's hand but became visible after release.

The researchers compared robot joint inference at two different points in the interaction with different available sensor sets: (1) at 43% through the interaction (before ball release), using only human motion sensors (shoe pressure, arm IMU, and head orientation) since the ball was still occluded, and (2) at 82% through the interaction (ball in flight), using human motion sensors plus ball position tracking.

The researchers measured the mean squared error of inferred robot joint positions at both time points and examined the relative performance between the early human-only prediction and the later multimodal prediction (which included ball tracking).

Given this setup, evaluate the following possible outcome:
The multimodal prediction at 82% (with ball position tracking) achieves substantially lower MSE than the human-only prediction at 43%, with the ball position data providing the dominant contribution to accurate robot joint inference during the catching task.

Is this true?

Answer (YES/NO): YES